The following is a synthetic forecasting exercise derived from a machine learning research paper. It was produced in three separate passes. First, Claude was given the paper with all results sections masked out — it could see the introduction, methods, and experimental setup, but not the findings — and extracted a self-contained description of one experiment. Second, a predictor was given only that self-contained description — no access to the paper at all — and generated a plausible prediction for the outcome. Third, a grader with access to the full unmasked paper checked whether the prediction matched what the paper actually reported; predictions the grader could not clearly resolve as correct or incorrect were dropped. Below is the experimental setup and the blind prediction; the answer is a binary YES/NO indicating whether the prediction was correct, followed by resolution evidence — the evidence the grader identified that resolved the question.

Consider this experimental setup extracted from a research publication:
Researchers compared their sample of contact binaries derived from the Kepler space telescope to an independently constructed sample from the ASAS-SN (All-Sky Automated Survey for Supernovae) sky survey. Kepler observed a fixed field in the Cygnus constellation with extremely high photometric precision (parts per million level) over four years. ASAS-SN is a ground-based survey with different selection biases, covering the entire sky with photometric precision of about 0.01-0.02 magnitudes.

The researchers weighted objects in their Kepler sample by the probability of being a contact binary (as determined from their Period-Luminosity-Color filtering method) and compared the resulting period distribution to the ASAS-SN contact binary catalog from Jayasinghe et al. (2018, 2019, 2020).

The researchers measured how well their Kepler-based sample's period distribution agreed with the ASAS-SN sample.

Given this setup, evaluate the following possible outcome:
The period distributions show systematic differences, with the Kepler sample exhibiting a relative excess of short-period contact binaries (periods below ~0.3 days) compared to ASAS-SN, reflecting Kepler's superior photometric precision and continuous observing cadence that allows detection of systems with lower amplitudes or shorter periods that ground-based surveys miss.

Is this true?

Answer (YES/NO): NO